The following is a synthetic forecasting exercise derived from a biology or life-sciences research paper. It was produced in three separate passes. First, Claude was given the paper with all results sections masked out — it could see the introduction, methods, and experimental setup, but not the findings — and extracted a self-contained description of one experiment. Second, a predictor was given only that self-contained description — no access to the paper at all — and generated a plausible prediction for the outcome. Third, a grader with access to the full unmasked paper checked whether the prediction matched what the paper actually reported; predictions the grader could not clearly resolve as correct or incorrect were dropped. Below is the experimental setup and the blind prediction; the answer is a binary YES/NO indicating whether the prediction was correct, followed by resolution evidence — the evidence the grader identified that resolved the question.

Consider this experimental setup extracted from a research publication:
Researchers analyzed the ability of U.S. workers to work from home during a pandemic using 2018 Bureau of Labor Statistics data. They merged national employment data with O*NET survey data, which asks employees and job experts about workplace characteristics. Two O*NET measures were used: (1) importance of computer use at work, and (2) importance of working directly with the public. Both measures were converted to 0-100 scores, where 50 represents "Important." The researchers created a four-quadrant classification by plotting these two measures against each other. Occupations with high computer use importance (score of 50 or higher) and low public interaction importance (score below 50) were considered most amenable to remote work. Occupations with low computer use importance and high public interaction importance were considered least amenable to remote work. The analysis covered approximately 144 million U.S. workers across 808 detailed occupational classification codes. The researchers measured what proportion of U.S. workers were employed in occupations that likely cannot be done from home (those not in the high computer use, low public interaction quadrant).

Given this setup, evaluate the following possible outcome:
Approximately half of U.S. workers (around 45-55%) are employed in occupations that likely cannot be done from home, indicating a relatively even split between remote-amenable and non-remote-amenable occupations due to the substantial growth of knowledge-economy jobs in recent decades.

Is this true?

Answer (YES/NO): NO